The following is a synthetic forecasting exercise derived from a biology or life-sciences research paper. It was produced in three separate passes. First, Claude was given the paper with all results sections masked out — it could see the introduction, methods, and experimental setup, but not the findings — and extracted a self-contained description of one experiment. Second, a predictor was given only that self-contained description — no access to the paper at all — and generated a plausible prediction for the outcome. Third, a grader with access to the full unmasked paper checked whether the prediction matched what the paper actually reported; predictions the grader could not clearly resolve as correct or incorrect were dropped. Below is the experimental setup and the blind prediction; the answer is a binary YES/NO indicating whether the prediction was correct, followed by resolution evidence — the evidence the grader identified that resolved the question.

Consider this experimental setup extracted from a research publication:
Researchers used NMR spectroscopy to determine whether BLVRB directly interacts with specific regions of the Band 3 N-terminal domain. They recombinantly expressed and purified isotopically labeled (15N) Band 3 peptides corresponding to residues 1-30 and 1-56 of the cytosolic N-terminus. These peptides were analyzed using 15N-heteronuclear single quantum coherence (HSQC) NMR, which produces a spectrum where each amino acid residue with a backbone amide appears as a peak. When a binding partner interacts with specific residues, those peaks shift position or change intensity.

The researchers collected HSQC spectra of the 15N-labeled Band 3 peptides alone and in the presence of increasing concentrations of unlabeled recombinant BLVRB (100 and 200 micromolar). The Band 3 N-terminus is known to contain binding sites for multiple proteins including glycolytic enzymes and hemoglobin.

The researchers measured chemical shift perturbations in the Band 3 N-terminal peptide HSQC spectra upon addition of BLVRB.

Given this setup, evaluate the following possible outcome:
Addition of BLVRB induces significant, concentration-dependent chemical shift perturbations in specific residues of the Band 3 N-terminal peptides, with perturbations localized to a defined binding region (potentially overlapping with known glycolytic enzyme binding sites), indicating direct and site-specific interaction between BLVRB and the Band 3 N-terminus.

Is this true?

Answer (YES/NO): YES